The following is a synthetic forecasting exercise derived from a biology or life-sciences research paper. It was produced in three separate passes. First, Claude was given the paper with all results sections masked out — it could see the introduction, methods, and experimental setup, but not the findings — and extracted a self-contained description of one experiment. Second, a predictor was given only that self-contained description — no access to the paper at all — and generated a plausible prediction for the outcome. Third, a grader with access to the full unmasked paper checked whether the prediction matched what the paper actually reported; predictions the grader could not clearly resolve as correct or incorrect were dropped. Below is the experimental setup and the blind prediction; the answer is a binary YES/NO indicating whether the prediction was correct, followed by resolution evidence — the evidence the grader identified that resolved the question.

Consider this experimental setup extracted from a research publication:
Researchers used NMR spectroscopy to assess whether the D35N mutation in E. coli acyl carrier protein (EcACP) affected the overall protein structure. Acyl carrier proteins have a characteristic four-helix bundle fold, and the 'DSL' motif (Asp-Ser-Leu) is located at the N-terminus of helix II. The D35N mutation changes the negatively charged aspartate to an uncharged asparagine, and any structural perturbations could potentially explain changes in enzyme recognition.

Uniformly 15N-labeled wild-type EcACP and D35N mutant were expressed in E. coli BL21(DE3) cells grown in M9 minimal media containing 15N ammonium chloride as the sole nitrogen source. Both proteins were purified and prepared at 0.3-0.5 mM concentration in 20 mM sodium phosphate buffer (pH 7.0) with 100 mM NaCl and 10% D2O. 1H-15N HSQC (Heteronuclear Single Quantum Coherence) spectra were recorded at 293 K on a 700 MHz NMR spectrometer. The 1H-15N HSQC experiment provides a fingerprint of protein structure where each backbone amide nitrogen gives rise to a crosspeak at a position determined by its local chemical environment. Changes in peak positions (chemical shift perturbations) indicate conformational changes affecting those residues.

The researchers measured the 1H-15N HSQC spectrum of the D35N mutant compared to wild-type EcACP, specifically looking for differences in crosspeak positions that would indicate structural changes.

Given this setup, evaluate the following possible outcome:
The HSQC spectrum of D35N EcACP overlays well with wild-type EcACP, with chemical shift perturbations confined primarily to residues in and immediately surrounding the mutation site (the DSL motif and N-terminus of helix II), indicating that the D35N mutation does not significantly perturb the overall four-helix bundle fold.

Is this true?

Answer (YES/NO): YES